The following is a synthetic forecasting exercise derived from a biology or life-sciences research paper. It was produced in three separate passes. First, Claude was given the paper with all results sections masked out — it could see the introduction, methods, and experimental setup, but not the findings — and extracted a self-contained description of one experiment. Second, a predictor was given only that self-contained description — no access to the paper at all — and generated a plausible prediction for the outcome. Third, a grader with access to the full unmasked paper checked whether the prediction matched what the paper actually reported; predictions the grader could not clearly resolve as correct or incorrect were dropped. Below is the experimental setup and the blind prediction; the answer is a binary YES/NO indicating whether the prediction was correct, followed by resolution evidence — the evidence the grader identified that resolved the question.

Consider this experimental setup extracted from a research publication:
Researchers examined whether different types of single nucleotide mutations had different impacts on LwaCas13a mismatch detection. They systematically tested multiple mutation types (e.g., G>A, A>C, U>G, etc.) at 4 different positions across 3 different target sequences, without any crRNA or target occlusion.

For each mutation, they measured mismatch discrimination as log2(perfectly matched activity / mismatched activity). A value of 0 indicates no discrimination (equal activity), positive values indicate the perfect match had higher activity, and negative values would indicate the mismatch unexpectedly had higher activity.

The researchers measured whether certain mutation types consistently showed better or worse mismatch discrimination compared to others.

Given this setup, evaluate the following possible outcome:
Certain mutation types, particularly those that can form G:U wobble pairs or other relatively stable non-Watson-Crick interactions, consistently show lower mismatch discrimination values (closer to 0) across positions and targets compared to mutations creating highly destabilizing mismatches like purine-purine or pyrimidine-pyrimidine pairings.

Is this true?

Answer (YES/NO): NO